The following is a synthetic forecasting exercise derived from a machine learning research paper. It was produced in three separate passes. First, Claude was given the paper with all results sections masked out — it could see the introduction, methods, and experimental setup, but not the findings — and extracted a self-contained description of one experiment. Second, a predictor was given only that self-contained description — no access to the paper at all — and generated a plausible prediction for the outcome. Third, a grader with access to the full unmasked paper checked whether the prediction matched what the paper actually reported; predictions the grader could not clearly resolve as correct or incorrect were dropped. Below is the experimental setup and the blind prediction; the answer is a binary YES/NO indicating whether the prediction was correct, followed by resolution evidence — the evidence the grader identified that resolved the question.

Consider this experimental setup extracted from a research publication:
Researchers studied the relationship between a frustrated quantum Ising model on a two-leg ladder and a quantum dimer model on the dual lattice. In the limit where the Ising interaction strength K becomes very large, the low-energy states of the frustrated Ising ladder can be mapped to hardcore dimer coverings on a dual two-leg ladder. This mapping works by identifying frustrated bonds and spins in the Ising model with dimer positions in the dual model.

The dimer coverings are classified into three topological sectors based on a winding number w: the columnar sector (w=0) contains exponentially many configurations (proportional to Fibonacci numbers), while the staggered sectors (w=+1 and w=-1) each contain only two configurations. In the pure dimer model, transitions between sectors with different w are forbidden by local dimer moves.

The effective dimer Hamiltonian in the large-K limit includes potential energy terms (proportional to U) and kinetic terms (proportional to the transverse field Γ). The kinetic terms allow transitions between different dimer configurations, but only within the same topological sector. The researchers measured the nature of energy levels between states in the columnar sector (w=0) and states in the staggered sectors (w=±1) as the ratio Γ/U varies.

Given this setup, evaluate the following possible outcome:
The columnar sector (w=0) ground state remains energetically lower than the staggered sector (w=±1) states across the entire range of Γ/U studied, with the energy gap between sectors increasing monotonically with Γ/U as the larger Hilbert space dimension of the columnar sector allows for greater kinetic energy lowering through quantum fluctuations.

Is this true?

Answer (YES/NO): NO